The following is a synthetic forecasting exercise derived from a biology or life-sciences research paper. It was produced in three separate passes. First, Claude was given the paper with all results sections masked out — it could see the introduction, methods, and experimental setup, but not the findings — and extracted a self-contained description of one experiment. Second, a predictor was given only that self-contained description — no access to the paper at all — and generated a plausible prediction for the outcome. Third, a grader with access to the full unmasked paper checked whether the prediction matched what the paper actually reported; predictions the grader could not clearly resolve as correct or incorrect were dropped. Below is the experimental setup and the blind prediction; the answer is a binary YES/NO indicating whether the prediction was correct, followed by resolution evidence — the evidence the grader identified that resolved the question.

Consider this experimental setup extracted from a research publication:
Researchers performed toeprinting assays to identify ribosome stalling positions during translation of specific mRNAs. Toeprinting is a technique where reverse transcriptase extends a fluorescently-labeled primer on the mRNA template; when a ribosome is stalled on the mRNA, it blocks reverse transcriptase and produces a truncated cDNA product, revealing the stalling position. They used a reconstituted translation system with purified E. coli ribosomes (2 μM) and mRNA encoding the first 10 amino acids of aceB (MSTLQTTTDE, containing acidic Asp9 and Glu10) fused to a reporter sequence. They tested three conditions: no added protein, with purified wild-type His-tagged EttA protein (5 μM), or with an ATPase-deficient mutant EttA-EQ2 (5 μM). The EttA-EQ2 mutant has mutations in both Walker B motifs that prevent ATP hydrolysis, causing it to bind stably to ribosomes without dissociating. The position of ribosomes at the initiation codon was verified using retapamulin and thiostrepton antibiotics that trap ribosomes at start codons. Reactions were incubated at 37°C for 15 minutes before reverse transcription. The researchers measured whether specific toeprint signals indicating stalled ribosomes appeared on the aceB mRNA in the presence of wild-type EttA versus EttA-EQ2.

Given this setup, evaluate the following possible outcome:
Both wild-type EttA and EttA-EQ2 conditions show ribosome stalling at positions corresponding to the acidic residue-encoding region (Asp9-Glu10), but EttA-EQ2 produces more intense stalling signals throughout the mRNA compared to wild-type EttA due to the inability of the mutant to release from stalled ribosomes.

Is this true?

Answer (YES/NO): NO